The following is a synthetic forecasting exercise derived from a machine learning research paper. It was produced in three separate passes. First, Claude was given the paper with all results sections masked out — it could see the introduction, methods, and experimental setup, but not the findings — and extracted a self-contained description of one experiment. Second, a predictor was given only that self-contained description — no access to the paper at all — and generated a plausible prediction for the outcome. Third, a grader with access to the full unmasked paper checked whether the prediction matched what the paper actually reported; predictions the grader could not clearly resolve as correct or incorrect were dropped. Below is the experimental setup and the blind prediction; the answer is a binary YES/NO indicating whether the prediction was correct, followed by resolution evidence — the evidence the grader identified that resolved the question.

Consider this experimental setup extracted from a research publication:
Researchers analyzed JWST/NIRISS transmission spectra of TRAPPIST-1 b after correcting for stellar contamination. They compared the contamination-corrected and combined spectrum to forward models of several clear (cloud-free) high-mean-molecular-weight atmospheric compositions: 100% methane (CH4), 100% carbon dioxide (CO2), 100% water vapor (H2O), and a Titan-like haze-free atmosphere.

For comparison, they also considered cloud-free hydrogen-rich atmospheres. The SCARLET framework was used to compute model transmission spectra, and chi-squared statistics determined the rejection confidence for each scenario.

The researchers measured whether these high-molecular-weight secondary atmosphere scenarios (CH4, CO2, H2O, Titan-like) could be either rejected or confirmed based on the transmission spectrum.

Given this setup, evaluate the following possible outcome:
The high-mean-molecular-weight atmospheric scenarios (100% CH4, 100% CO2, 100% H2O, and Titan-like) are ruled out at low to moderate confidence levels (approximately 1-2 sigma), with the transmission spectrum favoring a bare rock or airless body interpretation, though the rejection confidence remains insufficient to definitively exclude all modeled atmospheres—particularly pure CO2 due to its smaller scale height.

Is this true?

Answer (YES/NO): NO